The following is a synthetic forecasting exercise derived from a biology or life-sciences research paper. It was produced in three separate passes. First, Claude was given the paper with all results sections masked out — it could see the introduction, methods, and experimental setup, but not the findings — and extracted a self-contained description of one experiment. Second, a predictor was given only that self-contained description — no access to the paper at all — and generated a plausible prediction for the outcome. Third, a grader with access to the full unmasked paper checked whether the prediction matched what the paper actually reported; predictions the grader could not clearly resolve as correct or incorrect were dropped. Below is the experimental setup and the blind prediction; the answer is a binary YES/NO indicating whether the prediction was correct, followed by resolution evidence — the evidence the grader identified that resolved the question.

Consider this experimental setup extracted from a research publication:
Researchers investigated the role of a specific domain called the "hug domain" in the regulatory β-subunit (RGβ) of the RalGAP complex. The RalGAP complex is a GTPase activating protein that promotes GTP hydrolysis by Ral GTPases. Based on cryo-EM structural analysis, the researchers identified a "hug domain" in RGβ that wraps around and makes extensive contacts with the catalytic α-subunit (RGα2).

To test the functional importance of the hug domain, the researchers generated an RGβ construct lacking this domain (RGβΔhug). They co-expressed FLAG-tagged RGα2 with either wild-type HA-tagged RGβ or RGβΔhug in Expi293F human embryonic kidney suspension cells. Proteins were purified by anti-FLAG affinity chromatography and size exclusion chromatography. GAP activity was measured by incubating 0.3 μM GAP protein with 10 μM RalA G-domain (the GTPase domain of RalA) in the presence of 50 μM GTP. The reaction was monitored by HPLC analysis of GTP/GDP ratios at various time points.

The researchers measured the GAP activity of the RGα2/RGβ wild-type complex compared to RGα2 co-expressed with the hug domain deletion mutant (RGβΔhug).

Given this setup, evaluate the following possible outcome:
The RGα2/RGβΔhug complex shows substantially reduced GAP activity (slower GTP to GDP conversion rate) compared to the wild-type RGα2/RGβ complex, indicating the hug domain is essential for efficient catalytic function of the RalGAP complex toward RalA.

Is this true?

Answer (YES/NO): YES